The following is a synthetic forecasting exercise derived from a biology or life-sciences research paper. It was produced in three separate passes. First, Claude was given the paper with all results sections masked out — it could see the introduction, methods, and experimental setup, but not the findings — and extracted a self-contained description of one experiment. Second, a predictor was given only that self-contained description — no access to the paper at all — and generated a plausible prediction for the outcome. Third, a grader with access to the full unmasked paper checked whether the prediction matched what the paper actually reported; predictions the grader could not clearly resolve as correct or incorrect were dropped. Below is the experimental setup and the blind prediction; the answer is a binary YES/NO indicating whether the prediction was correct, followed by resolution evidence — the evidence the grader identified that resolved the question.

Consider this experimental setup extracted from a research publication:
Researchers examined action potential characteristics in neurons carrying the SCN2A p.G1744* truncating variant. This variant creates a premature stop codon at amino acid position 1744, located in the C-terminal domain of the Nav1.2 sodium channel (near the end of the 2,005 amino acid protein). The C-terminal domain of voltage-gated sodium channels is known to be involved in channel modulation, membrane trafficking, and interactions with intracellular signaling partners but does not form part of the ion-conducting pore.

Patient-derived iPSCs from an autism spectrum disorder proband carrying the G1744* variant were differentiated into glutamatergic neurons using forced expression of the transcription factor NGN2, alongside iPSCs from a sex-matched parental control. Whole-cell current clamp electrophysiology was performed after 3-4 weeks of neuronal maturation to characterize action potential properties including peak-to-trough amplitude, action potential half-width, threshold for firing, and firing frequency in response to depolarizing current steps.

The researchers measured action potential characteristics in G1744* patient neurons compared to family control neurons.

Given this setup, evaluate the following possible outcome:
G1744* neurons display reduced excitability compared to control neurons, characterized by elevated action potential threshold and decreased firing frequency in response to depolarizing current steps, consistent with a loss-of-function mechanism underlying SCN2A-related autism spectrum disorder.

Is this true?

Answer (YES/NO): NO